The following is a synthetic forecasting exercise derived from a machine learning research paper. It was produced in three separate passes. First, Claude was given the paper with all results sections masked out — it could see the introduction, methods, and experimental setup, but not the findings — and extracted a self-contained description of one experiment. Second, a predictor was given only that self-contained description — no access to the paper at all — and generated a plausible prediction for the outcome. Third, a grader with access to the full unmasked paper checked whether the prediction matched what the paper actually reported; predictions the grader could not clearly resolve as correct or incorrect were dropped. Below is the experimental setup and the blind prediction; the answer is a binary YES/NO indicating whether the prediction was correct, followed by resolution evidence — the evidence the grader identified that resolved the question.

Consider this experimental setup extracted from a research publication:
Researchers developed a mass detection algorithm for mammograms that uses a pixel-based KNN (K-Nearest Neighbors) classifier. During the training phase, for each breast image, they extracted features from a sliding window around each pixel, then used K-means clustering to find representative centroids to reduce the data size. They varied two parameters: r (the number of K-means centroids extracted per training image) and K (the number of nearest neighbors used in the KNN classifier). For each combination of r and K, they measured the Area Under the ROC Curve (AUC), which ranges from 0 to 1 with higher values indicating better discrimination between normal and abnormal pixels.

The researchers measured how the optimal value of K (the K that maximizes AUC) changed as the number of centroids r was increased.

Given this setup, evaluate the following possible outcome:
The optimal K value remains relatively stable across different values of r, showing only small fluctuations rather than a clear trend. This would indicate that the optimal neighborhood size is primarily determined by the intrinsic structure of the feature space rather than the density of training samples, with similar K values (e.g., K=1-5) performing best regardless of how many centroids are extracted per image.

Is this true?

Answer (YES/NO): NO